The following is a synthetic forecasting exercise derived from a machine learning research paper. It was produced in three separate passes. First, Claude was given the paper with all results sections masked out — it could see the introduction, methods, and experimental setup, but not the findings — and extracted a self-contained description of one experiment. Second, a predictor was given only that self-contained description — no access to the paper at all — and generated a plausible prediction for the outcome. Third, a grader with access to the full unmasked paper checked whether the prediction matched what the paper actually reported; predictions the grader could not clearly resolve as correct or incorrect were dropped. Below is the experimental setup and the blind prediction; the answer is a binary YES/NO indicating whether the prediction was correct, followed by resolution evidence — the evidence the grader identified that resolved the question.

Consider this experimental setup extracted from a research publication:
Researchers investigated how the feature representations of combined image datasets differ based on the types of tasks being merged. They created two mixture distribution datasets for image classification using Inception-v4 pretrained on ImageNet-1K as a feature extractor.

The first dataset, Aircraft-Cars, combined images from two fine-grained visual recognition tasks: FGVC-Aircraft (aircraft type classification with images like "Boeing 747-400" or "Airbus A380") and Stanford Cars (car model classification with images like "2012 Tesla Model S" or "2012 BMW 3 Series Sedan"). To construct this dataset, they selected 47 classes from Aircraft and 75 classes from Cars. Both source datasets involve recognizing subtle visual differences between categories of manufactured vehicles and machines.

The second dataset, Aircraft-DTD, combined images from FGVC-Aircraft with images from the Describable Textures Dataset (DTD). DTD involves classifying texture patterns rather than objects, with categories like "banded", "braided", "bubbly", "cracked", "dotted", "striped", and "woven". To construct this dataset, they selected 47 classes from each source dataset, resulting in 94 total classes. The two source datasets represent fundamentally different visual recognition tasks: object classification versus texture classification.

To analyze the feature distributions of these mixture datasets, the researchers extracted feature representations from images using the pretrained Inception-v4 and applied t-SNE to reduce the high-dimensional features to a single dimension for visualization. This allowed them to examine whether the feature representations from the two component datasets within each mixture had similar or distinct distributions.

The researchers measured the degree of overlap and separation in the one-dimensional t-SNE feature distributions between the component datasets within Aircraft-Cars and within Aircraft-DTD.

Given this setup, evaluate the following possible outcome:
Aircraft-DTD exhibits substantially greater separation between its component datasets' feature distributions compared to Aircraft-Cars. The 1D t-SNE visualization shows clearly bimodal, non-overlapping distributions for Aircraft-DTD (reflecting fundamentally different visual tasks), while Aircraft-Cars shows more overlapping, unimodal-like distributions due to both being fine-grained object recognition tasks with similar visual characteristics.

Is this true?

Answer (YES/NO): YES